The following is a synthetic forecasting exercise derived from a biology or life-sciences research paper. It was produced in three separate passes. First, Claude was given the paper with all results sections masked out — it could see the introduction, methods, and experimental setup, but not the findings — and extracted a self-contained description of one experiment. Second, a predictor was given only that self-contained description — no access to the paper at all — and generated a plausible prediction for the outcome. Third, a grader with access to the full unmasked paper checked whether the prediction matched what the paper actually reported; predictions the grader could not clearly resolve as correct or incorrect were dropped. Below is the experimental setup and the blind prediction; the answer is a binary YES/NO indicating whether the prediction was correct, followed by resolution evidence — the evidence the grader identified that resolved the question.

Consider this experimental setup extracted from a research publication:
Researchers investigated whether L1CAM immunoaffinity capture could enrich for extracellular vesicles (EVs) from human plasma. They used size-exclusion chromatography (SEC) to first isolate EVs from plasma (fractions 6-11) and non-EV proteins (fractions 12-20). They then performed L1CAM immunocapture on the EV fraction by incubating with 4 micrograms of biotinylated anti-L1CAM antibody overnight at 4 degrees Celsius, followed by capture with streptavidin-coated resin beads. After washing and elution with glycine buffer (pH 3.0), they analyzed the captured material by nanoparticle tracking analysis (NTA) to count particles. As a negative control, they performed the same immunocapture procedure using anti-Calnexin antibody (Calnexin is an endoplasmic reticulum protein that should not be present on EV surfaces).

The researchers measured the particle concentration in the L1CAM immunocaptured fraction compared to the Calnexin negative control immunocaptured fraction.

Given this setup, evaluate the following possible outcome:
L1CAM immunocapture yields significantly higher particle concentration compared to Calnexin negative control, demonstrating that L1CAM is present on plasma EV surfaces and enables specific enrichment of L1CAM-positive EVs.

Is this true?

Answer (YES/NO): NO